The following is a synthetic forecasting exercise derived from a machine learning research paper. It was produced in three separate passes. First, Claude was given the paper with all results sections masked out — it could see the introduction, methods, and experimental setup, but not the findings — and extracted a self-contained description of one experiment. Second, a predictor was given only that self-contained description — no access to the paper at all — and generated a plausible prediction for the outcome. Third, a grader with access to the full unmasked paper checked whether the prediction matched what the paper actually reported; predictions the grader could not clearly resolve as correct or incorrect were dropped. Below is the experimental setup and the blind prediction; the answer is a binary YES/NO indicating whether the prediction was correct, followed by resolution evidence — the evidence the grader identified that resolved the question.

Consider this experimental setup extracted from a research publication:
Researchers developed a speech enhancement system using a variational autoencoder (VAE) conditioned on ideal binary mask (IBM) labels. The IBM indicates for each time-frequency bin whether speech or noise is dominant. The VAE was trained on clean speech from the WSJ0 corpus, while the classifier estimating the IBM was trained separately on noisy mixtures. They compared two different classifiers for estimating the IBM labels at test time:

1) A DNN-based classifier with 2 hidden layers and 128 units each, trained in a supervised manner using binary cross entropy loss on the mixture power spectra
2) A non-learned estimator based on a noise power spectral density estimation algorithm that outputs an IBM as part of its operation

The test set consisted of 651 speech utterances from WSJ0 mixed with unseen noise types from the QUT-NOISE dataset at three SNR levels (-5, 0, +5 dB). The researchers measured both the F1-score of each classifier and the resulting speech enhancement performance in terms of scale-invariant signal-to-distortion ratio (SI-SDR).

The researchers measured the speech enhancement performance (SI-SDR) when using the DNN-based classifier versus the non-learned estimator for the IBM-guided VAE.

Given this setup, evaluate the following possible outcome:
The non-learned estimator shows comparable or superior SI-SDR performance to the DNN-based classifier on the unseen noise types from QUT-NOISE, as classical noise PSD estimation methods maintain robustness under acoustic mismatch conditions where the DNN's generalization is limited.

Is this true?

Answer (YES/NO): NO